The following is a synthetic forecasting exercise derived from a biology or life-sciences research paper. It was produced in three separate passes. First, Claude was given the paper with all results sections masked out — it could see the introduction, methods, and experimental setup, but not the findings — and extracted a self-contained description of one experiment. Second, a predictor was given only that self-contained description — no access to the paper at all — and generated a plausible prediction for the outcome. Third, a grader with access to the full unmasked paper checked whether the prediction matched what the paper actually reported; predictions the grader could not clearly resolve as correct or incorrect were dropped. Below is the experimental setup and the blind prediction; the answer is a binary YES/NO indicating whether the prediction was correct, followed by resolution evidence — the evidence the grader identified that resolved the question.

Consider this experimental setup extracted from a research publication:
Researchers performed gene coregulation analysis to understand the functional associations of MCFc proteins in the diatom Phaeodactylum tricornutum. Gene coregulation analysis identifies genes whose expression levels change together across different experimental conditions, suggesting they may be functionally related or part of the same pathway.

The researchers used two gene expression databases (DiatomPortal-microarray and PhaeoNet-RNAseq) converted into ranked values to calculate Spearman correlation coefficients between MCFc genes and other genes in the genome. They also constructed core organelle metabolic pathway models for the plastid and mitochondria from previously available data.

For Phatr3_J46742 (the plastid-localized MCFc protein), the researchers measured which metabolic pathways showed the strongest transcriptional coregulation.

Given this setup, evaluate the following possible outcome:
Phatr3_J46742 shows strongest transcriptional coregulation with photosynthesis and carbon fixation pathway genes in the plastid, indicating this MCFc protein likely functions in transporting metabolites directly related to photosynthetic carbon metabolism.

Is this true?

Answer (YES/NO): NO